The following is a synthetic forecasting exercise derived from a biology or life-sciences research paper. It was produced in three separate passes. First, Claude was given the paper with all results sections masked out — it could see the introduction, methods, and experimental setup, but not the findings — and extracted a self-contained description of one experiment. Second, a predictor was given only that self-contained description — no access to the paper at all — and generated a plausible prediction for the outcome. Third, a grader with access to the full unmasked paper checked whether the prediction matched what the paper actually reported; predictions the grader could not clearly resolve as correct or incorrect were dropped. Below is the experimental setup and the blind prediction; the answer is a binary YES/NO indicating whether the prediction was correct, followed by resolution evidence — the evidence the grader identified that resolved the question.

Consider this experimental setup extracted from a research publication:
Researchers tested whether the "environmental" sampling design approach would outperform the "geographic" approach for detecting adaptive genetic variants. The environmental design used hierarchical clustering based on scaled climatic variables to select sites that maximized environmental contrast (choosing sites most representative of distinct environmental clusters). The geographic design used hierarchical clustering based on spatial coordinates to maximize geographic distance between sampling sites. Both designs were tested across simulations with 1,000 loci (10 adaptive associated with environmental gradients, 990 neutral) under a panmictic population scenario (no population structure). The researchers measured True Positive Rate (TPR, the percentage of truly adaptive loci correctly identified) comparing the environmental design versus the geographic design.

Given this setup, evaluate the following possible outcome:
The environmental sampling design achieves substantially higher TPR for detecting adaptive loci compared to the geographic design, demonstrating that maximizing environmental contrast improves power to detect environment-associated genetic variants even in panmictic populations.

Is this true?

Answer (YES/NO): NO